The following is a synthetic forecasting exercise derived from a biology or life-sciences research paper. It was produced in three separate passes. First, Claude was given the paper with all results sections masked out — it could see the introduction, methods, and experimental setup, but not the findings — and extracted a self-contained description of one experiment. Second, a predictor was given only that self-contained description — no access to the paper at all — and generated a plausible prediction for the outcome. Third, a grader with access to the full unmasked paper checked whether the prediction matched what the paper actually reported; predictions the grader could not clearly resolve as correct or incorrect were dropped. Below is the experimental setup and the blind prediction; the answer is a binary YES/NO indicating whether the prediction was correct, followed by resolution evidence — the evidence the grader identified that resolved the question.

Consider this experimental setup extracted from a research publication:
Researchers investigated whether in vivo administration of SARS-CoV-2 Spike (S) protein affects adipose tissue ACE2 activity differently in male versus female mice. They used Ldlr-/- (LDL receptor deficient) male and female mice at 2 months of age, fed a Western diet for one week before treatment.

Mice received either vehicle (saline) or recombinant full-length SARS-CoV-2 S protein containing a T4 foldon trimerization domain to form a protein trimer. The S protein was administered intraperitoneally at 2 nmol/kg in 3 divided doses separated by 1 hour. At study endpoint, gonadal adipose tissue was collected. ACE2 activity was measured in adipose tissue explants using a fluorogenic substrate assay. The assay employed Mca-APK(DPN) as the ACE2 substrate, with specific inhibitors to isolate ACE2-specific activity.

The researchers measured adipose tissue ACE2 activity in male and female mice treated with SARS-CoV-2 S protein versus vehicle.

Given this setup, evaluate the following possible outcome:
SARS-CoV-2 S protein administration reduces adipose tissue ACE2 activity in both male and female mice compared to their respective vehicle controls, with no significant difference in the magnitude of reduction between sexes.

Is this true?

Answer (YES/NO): NO